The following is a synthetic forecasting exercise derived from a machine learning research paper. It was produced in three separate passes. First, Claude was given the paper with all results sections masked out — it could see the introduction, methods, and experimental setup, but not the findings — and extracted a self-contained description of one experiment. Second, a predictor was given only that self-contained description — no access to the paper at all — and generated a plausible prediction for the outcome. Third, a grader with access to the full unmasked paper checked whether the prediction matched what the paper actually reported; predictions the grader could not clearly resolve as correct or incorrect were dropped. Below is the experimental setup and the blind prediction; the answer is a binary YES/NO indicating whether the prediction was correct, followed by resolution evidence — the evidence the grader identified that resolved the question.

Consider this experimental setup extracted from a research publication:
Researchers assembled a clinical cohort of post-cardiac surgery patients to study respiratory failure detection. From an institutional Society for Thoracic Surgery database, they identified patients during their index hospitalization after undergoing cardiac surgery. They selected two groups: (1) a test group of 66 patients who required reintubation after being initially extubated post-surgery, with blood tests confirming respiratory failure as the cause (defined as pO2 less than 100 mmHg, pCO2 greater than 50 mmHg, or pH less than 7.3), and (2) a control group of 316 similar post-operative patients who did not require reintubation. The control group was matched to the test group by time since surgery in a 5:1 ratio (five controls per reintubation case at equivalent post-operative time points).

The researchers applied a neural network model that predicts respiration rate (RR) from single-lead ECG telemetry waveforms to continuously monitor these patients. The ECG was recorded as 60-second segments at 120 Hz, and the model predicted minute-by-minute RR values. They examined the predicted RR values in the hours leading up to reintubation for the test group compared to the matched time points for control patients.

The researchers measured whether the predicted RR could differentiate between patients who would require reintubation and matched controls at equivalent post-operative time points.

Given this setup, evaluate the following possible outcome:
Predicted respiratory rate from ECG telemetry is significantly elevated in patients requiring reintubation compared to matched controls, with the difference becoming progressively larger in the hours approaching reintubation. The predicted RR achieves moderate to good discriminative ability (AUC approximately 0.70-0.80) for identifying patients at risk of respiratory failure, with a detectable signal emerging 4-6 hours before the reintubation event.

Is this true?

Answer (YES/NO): NO